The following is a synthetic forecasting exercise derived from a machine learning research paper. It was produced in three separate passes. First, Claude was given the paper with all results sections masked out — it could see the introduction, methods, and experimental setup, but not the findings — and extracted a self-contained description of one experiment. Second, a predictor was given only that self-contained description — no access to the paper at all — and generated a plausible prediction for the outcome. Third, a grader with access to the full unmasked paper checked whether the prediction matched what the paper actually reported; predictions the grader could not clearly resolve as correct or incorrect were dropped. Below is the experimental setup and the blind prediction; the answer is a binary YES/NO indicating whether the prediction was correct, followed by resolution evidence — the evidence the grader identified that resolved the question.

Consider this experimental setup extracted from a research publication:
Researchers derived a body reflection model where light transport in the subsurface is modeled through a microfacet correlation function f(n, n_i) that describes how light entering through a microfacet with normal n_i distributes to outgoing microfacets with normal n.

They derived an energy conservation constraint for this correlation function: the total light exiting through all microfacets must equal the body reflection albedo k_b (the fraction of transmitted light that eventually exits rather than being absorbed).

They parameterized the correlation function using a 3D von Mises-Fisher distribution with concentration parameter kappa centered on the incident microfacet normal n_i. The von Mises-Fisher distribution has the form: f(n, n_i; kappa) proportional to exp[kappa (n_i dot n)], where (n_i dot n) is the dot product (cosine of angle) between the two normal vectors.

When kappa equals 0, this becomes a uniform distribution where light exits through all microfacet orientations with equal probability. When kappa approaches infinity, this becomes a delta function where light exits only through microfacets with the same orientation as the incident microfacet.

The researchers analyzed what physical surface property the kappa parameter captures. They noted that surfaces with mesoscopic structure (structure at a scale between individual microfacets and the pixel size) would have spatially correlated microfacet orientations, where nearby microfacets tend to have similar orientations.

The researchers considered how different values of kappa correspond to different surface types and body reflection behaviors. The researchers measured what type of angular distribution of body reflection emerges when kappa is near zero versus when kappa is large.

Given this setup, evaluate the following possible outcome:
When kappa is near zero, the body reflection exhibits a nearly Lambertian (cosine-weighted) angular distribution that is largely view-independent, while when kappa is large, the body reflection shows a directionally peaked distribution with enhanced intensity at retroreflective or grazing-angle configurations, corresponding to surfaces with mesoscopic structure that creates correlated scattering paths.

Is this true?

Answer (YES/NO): NO